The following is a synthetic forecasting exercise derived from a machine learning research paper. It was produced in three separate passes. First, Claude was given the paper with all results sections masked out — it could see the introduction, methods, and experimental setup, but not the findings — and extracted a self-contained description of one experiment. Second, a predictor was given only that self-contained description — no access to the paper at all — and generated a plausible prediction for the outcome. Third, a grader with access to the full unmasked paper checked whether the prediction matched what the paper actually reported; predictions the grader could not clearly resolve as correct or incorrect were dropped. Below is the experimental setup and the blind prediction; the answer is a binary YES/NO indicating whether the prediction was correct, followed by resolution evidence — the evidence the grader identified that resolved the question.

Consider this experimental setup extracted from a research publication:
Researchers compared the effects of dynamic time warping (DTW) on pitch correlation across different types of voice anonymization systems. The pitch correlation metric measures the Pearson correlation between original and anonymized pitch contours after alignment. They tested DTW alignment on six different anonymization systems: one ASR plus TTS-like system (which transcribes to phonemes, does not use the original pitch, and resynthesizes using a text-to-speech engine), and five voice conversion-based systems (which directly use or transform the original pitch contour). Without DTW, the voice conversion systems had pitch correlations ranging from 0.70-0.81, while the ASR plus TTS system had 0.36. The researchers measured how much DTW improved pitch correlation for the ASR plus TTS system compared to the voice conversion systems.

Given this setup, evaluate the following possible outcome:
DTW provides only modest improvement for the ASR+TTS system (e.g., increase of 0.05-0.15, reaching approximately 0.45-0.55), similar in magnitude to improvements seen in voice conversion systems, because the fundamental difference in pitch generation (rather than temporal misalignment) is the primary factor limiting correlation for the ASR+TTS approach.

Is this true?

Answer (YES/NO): NO